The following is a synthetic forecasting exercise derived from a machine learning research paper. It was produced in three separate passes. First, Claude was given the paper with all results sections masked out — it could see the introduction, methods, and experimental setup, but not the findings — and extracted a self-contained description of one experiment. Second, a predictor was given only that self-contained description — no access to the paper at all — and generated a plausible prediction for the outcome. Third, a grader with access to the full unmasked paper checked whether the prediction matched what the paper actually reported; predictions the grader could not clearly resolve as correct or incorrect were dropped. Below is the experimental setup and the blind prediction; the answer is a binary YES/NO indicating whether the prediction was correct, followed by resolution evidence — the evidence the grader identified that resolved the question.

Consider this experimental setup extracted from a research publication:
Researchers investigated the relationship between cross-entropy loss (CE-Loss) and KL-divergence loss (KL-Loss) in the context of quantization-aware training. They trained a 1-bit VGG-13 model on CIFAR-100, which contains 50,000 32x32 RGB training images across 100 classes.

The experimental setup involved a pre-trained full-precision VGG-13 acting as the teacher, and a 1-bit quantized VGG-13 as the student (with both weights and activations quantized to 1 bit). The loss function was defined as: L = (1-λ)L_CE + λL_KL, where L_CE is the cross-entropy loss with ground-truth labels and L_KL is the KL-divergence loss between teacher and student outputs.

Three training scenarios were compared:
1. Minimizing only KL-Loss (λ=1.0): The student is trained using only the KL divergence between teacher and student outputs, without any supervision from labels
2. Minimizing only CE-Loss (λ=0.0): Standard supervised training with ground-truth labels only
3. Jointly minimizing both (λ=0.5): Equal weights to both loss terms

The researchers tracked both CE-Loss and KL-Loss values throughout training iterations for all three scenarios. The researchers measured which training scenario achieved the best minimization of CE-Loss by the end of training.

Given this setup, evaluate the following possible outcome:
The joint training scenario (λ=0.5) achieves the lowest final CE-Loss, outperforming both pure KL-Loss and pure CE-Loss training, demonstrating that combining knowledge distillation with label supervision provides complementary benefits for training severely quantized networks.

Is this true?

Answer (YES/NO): NO